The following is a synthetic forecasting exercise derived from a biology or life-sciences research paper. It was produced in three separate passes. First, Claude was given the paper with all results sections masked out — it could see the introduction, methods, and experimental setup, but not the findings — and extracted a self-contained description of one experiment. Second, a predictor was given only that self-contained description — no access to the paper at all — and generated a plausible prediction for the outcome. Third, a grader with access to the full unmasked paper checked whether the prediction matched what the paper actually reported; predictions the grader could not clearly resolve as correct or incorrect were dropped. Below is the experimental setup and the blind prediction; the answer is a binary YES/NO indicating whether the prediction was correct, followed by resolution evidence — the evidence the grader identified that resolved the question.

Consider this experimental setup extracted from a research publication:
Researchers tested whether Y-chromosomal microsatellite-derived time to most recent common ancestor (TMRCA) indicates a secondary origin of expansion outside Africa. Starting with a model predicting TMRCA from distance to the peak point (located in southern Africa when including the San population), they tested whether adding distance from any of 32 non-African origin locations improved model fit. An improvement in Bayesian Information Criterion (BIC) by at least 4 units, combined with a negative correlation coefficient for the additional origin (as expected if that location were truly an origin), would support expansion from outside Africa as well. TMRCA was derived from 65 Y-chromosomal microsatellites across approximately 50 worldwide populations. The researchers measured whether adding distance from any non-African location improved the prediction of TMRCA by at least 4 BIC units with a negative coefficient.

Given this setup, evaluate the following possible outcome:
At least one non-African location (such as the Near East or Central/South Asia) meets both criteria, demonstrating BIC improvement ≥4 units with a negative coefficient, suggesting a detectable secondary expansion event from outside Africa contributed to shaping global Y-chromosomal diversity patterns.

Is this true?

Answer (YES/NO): NO